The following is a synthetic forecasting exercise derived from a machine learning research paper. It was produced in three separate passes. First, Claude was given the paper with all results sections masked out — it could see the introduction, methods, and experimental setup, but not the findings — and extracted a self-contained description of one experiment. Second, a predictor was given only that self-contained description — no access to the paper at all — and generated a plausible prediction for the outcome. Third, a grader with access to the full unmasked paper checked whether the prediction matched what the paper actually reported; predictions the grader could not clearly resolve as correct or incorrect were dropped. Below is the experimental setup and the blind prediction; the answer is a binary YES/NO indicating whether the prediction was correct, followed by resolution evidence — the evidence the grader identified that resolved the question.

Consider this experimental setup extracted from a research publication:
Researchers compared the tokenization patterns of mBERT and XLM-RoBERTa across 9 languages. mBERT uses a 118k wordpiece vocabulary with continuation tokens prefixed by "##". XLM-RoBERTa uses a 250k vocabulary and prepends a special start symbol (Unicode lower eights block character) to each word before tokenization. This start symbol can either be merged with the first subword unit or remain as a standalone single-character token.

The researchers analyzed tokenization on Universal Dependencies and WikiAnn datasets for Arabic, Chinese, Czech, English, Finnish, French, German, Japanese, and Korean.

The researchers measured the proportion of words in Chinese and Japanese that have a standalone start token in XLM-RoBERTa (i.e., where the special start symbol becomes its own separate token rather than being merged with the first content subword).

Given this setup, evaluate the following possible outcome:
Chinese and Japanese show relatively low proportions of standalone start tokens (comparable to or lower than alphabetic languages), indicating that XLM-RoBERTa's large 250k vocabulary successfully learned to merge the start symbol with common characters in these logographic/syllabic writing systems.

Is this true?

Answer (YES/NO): NO